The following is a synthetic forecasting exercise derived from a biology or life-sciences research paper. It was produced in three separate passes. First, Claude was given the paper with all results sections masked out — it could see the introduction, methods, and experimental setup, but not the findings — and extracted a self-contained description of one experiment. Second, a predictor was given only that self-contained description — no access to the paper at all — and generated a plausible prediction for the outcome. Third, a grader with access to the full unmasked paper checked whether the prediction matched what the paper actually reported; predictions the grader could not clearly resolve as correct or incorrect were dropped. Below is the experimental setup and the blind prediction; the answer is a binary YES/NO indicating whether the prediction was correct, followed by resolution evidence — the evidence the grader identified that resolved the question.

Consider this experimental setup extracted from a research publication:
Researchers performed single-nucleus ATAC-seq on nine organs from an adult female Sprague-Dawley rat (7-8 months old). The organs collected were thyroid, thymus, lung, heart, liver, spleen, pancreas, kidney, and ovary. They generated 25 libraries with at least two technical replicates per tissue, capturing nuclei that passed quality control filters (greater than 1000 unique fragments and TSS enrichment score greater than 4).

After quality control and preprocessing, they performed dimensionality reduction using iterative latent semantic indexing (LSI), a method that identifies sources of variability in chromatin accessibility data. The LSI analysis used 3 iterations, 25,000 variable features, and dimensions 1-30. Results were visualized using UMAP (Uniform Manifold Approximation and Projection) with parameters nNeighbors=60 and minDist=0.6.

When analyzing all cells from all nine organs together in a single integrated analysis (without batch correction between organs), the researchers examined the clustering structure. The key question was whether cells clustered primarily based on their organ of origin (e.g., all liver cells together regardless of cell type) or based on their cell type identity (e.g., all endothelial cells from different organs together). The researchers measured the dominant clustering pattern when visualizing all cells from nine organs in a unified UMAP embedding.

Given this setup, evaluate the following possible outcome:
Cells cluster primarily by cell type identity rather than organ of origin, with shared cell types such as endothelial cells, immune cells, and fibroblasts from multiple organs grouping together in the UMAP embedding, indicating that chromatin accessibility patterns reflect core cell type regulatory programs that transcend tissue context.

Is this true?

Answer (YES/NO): NO